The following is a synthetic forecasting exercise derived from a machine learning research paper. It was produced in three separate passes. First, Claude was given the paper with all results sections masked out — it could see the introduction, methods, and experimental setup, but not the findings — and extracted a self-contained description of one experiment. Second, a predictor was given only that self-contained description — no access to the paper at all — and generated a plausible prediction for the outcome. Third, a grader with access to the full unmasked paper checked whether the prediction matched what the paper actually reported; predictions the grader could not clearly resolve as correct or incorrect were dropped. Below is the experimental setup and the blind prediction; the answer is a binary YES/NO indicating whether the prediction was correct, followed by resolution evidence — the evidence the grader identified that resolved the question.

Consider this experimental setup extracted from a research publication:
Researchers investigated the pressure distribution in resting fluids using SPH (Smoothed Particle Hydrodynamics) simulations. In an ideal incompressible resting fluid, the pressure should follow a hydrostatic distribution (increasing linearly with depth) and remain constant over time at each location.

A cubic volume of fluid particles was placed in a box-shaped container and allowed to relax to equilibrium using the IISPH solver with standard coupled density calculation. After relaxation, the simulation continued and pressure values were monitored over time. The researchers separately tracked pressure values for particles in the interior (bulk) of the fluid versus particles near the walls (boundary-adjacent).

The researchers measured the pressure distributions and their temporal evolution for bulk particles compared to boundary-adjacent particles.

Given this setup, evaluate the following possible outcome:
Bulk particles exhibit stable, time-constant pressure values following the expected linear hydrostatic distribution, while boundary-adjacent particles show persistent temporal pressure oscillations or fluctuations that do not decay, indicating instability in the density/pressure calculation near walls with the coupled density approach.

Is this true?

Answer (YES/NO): NO